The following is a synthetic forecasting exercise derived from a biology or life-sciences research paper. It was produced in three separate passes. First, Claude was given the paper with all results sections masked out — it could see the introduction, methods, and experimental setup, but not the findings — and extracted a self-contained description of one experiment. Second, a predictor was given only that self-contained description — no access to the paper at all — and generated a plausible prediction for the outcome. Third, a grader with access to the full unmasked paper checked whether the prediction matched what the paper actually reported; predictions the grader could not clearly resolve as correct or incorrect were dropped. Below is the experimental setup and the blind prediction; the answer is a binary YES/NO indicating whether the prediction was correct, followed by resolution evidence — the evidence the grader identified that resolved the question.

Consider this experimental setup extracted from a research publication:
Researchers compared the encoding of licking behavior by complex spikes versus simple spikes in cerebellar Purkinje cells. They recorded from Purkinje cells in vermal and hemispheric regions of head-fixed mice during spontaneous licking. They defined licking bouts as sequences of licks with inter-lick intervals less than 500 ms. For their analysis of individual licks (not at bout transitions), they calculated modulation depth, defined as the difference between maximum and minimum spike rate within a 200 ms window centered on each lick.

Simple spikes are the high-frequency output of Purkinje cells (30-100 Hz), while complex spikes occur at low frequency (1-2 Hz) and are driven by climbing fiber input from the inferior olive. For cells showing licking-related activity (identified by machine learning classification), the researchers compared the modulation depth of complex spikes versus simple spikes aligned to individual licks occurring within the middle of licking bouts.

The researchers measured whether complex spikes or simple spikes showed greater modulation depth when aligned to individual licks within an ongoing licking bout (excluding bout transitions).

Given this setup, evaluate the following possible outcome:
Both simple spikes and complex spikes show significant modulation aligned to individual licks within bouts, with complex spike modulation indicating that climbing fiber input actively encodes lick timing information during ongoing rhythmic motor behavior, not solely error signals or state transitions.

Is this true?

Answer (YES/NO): NO